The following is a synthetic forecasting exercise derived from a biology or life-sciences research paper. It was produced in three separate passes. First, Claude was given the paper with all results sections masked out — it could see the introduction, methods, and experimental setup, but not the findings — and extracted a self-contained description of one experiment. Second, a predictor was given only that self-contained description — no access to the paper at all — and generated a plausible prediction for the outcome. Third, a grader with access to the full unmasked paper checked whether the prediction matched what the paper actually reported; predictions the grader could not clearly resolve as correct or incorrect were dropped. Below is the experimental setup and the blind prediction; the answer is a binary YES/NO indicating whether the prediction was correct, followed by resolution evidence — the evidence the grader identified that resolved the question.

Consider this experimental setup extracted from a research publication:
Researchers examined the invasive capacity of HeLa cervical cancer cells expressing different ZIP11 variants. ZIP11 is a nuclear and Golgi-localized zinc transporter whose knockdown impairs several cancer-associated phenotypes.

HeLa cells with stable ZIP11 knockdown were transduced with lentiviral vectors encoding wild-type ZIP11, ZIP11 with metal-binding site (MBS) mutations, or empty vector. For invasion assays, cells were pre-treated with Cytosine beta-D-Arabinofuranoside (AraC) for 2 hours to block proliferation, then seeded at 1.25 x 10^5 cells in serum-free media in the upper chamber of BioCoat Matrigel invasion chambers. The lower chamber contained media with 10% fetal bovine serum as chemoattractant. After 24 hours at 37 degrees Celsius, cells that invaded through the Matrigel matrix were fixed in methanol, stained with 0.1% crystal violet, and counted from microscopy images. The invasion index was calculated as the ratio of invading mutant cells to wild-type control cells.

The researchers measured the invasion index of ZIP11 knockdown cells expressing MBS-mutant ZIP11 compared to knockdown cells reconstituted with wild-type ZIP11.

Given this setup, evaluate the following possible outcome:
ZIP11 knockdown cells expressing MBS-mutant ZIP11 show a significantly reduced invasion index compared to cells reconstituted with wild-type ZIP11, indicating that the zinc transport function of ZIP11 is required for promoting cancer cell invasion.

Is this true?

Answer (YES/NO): YES